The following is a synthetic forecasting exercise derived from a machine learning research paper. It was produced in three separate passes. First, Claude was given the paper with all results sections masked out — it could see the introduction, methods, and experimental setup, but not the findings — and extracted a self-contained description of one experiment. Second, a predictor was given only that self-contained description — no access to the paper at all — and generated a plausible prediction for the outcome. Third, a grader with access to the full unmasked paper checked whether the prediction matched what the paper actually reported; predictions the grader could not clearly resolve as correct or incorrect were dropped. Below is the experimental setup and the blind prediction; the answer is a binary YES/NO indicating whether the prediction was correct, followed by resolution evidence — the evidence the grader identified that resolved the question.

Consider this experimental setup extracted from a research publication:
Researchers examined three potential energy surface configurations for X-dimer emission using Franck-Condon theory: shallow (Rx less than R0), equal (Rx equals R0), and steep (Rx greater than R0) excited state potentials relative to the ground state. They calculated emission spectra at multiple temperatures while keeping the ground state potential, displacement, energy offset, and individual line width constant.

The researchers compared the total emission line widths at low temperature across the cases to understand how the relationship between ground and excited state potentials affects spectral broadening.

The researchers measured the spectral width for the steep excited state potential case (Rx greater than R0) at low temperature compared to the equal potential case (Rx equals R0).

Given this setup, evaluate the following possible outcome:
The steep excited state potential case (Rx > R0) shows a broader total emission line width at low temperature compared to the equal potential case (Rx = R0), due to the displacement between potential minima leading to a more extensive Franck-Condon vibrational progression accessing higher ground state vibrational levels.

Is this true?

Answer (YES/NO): NO